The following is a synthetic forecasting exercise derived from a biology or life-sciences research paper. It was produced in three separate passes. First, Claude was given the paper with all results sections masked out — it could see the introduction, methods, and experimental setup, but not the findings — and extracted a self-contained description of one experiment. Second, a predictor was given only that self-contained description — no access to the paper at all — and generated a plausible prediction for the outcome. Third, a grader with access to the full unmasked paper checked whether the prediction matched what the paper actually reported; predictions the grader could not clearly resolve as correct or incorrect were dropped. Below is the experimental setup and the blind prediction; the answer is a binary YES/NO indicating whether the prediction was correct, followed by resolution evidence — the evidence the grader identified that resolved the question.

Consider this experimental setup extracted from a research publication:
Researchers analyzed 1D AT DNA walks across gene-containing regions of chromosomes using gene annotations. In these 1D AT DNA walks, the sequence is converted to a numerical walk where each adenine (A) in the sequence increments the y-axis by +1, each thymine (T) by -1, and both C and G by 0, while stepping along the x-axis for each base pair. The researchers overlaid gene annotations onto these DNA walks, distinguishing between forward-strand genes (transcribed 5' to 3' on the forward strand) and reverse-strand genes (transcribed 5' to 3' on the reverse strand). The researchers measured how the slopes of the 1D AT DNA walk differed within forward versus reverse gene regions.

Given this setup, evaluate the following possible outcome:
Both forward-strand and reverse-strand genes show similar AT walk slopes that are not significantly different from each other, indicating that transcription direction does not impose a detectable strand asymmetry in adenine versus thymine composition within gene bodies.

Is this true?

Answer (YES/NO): NO